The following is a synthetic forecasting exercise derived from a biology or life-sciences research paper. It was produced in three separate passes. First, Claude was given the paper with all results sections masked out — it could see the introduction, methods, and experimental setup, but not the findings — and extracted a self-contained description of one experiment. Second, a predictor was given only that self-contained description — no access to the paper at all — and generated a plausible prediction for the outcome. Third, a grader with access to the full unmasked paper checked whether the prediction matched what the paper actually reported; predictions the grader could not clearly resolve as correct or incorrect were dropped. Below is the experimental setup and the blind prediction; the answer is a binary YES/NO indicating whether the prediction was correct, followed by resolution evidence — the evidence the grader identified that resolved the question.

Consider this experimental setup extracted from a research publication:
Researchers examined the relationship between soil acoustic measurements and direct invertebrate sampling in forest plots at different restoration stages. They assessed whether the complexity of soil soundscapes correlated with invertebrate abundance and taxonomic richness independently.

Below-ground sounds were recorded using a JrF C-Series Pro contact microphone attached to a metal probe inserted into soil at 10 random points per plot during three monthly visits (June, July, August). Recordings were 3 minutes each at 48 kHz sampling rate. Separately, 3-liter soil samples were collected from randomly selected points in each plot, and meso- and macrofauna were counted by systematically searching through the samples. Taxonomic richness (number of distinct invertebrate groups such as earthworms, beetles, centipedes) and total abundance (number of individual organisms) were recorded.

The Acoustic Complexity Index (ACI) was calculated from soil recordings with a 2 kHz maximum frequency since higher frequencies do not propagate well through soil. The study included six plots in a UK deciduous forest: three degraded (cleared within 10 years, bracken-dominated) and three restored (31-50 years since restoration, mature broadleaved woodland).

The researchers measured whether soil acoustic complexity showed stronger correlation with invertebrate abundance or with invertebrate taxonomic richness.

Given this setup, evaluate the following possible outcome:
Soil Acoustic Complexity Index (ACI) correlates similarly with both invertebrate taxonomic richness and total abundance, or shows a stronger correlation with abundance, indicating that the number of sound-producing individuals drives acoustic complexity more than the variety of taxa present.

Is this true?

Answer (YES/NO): YES